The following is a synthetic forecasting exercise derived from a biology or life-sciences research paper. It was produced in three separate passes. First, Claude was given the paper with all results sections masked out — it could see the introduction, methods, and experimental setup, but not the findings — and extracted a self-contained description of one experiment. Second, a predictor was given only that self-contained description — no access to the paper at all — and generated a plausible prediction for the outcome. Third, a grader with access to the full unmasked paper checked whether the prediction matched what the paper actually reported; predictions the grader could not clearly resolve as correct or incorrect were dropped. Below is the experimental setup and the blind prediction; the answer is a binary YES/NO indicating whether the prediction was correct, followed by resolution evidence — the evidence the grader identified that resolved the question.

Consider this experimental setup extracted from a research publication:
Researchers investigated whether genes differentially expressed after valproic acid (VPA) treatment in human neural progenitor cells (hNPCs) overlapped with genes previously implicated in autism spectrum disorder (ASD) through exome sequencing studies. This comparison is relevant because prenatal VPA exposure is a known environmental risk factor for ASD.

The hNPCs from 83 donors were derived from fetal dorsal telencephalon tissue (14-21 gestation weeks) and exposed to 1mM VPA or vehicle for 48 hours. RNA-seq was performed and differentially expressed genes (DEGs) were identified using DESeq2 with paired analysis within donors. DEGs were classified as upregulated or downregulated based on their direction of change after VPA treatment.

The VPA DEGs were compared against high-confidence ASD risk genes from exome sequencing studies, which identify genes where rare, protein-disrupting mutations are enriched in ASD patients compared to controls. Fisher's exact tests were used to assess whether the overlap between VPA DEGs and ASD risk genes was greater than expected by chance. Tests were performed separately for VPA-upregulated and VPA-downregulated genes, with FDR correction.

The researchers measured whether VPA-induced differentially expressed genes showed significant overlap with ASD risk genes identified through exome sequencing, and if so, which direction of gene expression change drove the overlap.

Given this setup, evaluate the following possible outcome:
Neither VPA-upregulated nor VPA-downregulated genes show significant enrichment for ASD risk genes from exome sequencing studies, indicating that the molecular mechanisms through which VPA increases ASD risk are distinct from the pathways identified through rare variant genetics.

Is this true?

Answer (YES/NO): NO